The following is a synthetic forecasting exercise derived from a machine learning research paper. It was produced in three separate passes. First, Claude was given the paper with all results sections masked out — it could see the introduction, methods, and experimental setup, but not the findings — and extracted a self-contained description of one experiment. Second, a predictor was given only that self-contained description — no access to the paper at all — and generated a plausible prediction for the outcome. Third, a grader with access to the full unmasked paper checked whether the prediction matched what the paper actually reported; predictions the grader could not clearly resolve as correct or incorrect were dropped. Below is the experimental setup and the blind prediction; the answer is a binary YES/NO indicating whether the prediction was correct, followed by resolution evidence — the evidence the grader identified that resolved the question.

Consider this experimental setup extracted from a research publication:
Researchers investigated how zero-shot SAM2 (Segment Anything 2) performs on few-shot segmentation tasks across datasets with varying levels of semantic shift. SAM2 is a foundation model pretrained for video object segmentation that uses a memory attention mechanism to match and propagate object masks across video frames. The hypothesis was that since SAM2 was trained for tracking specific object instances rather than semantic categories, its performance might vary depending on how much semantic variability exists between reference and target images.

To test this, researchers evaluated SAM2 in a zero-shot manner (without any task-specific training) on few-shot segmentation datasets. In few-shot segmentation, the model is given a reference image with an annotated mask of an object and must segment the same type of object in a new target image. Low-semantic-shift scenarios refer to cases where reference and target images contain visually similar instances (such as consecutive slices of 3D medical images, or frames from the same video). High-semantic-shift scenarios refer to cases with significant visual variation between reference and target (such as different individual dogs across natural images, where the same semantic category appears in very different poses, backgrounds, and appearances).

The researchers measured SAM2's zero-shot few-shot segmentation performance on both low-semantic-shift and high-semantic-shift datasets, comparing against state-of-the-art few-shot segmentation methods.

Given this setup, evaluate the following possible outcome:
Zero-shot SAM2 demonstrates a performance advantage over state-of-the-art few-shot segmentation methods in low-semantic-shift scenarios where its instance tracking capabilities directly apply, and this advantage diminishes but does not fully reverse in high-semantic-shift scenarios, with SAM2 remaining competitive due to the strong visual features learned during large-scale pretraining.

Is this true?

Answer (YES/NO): NO